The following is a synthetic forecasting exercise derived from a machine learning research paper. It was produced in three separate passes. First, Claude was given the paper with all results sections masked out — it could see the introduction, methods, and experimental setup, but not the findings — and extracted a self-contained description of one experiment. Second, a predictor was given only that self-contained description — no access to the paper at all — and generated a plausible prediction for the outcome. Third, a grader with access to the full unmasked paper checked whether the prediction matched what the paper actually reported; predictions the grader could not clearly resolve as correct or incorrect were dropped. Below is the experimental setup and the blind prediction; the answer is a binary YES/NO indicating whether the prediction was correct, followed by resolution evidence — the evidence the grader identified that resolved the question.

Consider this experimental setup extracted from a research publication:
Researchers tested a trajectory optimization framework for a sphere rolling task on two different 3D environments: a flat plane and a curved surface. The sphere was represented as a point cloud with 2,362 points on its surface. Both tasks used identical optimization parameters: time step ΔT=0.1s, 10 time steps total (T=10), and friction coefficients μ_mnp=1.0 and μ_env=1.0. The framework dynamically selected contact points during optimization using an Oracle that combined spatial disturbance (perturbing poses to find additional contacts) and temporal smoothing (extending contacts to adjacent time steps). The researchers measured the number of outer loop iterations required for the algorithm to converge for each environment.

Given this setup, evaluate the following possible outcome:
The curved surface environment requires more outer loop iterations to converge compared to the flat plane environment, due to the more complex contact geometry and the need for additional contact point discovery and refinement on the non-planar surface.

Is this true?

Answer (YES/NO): NO